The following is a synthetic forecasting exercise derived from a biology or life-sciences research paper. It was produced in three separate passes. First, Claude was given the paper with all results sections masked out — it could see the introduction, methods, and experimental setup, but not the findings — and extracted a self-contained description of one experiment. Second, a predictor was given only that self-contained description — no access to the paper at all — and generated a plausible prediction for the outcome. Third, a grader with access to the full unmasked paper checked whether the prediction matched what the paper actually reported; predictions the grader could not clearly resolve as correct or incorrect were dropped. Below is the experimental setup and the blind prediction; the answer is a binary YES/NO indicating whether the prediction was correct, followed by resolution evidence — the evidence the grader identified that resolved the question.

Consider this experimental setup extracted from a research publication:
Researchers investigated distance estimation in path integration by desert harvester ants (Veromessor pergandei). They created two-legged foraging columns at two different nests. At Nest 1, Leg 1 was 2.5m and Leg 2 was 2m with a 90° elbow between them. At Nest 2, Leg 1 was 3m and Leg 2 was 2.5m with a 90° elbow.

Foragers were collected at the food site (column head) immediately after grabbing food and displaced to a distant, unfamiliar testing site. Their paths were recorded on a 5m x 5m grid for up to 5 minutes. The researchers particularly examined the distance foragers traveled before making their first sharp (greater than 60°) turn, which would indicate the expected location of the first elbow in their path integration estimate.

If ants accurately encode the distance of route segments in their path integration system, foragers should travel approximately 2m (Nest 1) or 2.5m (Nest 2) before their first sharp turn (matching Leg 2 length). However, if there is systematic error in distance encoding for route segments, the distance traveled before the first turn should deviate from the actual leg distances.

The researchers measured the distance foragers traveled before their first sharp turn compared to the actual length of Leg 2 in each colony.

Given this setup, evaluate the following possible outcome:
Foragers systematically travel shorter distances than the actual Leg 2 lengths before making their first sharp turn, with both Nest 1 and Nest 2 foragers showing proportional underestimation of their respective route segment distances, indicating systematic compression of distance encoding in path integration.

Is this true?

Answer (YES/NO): YES